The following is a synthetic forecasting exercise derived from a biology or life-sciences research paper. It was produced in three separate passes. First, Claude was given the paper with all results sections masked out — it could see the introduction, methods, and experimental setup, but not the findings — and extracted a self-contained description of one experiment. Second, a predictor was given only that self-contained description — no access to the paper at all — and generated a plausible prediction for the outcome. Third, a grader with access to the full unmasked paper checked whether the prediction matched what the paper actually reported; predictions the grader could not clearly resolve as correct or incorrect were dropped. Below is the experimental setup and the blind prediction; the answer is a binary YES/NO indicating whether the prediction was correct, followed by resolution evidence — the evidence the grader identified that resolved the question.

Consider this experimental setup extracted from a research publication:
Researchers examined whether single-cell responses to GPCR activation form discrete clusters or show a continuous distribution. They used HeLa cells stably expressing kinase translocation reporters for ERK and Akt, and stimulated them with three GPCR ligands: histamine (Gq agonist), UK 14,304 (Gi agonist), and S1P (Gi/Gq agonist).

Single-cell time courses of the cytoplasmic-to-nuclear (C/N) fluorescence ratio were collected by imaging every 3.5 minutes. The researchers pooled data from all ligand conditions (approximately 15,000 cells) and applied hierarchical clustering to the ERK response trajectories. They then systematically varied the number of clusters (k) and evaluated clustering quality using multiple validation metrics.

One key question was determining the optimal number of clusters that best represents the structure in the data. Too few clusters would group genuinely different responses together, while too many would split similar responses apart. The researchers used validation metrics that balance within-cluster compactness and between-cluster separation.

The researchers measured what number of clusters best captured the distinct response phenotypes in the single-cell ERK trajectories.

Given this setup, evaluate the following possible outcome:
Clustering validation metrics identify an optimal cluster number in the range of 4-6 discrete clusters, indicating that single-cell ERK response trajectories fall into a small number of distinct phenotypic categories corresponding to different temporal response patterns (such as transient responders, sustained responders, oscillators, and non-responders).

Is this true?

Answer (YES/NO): NO